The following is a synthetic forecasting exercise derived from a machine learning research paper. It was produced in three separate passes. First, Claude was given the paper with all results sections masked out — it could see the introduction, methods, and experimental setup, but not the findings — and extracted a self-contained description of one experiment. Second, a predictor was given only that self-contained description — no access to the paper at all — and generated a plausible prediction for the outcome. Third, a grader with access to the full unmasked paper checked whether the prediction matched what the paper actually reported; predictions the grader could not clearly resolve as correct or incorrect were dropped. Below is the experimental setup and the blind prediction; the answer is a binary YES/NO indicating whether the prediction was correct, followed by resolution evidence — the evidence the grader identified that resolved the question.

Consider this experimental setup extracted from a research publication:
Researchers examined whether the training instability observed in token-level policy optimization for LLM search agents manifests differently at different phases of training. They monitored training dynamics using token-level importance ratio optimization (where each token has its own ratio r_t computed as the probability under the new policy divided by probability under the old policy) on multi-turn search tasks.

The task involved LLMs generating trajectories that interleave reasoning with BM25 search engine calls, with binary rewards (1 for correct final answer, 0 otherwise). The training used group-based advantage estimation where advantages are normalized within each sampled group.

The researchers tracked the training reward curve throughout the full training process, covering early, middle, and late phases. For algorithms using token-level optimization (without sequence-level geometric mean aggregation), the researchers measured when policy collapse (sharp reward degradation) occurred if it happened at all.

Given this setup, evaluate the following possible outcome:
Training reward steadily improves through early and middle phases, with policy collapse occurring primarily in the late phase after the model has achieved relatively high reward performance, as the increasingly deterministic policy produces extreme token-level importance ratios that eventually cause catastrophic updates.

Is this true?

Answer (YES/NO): NO